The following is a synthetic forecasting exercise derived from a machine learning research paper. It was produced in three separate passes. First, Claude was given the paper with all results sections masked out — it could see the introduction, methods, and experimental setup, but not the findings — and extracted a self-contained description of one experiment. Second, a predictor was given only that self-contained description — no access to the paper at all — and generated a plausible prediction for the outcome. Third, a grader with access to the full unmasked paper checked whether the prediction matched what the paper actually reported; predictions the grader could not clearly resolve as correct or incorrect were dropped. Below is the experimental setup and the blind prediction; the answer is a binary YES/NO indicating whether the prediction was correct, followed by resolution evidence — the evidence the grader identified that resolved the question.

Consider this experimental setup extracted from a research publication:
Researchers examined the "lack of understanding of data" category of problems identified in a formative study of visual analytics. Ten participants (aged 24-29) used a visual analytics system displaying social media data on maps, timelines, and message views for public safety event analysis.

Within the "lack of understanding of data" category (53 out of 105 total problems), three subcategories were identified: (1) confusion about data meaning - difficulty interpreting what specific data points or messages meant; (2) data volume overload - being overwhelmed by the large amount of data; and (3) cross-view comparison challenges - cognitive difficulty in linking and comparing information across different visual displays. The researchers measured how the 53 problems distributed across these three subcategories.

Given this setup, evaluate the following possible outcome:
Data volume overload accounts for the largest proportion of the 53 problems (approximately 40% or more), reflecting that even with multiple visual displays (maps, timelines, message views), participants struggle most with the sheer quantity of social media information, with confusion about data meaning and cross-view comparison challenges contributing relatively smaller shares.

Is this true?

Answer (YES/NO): NO